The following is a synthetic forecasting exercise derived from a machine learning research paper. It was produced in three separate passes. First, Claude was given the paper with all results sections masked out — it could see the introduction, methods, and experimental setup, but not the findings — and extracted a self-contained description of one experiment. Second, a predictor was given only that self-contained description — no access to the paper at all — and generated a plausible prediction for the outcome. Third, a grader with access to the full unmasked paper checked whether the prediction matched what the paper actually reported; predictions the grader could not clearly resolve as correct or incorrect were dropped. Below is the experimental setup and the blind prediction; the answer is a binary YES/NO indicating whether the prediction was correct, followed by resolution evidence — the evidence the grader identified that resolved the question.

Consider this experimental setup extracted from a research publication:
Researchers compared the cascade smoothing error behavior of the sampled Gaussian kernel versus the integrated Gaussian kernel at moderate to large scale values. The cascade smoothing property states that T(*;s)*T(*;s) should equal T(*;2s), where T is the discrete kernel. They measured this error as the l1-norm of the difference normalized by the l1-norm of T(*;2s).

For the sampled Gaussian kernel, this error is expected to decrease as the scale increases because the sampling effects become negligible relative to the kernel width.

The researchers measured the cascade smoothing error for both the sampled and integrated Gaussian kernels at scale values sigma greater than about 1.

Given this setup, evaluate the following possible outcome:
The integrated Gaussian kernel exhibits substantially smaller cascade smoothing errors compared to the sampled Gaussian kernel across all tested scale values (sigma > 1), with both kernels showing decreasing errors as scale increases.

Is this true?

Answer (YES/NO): NO